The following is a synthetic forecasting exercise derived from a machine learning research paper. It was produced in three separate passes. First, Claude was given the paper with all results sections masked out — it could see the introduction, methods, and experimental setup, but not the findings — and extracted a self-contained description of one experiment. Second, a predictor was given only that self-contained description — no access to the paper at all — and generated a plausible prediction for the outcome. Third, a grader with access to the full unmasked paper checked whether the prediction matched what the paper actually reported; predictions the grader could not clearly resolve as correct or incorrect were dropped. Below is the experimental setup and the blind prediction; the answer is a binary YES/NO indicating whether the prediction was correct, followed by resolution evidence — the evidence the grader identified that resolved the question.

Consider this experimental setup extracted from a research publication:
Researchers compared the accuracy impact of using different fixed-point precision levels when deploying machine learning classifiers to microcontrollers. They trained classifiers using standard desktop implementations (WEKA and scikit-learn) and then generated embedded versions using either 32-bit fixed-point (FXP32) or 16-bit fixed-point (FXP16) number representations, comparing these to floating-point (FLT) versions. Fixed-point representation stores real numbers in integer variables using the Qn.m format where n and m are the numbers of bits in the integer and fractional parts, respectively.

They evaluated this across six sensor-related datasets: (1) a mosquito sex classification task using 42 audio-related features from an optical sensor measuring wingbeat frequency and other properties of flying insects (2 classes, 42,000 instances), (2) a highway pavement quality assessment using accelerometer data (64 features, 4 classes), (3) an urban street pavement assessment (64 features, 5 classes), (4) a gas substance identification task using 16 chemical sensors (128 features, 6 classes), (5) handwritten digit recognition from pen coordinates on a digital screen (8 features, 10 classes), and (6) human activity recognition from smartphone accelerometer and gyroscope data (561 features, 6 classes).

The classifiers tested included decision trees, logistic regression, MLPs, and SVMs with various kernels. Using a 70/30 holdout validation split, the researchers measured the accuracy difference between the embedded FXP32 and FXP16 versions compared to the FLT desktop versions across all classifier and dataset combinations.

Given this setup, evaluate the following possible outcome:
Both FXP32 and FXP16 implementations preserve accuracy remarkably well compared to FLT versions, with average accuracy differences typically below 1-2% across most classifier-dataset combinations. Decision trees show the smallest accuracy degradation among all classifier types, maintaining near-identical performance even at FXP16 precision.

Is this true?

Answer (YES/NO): NO